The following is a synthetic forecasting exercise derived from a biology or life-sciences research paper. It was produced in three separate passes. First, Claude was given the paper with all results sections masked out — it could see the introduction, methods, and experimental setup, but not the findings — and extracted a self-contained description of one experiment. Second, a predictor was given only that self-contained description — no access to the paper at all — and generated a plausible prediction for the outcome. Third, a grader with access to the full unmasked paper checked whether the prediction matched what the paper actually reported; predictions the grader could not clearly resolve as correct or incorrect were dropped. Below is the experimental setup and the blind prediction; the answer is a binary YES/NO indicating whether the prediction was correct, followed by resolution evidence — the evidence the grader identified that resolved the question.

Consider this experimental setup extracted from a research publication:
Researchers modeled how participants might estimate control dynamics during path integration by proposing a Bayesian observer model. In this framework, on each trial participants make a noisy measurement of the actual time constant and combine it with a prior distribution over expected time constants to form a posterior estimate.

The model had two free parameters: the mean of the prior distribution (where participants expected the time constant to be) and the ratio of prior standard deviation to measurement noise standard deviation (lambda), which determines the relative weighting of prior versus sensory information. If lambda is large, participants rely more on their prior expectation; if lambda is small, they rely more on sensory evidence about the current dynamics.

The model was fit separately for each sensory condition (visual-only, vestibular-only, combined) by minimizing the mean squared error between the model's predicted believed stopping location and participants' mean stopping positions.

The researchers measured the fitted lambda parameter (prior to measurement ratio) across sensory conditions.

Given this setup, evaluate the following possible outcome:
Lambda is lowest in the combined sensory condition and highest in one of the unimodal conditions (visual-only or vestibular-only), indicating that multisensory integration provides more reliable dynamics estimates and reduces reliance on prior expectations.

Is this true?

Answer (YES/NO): NO